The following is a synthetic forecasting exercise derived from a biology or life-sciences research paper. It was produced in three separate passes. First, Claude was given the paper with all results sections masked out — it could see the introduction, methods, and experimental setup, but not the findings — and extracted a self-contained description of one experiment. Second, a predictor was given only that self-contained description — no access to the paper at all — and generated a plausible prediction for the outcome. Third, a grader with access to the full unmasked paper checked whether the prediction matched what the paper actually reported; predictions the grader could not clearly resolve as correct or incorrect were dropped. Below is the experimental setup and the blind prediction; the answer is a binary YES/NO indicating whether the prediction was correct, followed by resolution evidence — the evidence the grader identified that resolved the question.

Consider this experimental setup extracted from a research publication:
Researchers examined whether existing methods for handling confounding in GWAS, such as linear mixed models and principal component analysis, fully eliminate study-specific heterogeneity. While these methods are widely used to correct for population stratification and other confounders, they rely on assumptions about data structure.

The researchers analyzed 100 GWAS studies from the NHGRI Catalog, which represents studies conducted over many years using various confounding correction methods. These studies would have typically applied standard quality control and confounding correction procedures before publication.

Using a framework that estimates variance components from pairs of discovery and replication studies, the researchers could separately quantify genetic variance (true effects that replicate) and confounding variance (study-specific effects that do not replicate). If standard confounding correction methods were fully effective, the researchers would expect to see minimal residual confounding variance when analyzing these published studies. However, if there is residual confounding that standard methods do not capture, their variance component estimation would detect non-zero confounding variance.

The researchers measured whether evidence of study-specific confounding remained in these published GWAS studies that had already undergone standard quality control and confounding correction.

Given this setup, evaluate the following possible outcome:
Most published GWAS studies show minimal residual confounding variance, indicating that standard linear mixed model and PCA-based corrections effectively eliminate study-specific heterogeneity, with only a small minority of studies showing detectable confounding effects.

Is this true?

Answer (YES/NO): NO